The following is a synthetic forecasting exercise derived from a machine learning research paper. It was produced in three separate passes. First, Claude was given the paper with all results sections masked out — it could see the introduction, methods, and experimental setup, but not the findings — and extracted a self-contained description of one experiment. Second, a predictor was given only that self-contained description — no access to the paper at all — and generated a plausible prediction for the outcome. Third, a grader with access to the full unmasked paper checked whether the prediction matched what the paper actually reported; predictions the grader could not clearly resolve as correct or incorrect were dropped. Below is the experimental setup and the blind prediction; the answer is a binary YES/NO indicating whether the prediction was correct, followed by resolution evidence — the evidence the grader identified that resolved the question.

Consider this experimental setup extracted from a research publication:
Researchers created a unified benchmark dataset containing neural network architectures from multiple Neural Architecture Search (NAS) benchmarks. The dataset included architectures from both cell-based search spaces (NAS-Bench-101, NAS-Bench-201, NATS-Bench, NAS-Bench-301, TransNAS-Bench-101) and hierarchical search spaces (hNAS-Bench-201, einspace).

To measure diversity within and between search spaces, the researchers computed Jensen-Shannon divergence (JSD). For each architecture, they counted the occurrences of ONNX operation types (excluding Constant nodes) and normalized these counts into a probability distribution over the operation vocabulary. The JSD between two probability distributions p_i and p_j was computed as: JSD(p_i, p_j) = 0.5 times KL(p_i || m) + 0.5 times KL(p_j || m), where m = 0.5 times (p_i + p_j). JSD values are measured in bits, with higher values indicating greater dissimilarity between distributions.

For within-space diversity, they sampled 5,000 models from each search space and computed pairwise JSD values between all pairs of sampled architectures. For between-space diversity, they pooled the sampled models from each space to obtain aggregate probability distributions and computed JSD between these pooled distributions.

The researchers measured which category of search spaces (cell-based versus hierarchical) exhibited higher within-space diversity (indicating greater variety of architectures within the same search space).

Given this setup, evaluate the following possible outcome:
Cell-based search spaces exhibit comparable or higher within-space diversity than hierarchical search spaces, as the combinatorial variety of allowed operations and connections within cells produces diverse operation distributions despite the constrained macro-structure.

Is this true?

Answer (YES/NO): NO